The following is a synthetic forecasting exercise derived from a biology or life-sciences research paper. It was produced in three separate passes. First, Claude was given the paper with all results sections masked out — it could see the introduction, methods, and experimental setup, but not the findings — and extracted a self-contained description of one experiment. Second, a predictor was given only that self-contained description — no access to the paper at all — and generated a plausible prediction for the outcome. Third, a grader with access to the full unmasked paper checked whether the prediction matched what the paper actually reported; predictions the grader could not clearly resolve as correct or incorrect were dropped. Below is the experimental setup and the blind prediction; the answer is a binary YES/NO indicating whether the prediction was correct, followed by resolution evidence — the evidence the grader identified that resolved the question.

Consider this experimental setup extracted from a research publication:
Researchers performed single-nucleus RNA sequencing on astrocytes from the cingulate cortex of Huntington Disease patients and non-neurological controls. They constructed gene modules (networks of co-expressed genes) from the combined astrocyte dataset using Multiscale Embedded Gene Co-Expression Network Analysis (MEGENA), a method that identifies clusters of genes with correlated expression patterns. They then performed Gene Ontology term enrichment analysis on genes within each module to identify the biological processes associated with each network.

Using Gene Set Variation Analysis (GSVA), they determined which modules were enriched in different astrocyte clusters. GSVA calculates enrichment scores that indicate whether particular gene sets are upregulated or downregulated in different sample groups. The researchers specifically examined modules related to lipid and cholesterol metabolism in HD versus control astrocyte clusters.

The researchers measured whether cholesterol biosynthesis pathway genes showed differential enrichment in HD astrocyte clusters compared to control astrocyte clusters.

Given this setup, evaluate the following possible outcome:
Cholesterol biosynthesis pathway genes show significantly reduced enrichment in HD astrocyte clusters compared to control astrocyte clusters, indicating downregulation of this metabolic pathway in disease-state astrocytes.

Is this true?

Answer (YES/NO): YES